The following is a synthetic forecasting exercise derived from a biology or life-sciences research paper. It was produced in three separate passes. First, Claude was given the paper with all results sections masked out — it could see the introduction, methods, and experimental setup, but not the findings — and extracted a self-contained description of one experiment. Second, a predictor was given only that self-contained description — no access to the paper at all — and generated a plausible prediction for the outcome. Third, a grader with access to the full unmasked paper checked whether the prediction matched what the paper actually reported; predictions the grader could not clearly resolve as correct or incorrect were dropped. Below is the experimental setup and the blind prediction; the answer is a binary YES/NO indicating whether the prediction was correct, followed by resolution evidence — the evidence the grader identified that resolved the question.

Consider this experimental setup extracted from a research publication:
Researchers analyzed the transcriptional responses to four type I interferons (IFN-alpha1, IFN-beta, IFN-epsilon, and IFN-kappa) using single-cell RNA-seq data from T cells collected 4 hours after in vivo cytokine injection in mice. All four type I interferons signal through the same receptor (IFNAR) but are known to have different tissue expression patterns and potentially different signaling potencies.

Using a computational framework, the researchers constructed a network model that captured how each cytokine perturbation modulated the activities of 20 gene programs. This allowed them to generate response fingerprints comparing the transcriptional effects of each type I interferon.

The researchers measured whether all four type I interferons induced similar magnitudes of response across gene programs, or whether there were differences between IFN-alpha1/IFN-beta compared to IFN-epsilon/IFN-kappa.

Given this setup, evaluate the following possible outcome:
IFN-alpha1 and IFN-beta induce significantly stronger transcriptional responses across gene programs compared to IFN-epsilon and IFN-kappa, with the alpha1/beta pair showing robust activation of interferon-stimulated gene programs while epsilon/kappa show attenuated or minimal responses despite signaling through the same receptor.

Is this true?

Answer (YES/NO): NO